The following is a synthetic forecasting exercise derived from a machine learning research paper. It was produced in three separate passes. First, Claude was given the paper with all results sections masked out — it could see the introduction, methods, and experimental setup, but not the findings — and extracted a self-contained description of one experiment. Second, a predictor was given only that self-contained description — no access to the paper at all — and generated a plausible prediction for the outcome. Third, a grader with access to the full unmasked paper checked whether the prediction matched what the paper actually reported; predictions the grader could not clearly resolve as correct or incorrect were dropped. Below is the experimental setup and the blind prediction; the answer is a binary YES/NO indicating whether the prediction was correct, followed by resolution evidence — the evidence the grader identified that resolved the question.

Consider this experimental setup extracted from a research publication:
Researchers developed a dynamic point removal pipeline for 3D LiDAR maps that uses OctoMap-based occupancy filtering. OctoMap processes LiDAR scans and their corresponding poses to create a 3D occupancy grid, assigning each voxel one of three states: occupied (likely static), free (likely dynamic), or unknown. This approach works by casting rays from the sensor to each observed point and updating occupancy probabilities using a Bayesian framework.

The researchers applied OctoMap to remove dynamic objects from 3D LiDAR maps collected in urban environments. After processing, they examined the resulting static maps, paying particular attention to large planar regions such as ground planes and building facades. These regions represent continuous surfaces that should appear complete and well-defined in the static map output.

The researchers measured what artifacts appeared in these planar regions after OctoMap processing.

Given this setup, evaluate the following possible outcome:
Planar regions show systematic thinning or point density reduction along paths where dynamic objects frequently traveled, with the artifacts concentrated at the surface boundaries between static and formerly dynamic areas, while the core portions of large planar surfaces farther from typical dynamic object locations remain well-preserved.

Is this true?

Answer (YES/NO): NO